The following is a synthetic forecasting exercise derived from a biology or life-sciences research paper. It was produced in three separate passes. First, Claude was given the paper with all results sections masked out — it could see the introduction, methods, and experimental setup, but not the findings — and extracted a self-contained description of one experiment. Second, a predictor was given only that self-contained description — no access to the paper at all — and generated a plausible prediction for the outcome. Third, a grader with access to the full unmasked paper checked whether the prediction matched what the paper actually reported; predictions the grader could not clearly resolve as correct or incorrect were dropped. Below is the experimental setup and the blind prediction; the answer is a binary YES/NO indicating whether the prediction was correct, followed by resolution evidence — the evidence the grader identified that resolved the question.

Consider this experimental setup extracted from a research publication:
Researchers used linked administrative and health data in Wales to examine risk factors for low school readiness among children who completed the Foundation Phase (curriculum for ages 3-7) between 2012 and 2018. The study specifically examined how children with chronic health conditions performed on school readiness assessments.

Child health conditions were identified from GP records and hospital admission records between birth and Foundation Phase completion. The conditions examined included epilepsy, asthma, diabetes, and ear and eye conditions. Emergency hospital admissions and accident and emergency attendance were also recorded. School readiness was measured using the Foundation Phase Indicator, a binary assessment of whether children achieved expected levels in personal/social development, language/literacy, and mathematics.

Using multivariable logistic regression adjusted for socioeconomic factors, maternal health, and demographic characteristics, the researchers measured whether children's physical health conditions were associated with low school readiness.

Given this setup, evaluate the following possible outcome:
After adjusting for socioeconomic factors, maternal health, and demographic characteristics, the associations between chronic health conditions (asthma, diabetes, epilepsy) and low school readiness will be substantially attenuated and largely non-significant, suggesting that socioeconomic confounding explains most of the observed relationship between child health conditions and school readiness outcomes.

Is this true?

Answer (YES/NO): NO